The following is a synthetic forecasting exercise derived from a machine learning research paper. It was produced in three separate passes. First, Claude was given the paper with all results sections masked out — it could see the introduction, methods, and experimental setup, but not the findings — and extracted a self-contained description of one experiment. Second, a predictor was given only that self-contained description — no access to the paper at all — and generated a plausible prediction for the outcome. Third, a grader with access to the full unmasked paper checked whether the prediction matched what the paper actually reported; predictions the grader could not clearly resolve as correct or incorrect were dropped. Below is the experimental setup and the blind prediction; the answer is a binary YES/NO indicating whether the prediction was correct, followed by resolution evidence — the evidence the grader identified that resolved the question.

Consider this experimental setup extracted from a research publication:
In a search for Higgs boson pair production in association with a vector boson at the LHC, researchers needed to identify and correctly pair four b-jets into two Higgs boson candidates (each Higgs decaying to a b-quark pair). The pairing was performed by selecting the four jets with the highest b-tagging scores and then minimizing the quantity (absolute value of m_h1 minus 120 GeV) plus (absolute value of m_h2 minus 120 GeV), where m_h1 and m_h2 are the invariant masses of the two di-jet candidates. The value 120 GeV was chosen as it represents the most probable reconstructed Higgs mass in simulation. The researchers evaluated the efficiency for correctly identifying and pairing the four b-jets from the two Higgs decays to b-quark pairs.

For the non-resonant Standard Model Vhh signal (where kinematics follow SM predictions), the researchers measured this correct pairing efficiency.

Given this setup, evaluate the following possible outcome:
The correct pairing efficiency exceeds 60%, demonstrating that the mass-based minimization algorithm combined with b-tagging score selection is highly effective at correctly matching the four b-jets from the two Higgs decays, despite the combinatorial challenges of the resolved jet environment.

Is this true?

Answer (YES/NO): YES